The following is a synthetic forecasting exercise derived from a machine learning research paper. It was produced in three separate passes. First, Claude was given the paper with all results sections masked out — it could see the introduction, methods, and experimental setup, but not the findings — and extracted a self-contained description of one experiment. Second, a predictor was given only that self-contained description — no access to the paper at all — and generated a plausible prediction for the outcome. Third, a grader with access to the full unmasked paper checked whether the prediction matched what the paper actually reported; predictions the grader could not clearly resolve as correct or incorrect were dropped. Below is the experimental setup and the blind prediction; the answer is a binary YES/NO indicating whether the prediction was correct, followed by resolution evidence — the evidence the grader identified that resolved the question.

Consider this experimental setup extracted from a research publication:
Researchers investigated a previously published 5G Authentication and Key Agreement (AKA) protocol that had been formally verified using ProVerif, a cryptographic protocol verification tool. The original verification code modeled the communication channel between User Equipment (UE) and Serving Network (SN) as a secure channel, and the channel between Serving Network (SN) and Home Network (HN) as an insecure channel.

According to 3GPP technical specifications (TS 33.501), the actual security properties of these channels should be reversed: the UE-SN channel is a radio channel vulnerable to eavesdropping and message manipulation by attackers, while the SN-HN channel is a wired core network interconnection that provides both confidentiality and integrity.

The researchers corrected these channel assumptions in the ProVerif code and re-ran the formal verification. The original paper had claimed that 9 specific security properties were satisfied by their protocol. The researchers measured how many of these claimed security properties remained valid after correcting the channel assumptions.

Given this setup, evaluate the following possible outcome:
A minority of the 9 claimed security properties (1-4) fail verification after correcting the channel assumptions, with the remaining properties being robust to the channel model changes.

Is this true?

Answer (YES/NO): YES